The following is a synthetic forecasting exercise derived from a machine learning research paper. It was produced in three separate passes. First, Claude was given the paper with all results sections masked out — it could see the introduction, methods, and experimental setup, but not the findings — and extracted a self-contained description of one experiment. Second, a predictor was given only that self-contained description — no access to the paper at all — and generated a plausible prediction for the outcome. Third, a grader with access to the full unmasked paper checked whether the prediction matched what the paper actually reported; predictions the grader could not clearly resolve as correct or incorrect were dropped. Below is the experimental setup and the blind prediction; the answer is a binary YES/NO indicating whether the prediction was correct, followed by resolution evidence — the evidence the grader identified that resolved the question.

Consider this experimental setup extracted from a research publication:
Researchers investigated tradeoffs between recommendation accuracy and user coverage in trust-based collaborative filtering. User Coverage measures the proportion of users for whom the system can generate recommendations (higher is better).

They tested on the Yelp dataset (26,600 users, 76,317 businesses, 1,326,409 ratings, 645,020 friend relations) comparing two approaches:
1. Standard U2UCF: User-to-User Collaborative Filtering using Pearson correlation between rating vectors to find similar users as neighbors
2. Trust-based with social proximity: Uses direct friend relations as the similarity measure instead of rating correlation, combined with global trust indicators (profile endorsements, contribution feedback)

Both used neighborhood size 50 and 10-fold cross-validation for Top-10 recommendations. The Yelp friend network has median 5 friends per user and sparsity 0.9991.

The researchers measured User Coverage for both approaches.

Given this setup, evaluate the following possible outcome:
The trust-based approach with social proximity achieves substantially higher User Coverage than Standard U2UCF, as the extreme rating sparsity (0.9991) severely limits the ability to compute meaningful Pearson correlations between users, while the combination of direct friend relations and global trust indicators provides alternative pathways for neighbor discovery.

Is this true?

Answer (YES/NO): NO